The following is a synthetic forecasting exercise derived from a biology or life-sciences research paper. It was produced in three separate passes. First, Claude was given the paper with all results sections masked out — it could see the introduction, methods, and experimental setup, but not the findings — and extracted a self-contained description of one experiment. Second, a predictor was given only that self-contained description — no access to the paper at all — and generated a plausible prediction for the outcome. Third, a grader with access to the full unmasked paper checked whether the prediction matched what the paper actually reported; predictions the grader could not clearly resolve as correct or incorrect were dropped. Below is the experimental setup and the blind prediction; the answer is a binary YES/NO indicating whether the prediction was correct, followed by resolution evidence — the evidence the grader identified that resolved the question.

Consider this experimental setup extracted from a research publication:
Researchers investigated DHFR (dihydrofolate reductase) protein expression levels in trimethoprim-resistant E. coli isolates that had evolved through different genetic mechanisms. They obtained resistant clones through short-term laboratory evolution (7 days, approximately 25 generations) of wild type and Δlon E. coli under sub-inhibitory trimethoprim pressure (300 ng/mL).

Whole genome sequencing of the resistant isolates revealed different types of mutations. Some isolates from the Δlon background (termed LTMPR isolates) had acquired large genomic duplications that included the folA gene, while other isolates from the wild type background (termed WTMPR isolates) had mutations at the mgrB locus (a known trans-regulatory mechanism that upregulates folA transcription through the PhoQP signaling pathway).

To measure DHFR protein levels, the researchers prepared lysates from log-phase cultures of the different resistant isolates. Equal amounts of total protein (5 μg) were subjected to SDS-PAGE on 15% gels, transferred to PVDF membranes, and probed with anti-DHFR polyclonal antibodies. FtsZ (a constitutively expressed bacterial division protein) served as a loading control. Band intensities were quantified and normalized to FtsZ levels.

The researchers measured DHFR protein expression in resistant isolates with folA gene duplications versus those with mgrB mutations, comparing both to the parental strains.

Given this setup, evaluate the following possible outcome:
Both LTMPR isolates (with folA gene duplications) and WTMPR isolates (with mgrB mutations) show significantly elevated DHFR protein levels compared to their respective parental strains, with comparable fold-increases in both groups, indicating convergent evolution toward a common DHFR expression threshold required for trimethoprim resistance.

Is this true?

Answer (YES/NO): NO